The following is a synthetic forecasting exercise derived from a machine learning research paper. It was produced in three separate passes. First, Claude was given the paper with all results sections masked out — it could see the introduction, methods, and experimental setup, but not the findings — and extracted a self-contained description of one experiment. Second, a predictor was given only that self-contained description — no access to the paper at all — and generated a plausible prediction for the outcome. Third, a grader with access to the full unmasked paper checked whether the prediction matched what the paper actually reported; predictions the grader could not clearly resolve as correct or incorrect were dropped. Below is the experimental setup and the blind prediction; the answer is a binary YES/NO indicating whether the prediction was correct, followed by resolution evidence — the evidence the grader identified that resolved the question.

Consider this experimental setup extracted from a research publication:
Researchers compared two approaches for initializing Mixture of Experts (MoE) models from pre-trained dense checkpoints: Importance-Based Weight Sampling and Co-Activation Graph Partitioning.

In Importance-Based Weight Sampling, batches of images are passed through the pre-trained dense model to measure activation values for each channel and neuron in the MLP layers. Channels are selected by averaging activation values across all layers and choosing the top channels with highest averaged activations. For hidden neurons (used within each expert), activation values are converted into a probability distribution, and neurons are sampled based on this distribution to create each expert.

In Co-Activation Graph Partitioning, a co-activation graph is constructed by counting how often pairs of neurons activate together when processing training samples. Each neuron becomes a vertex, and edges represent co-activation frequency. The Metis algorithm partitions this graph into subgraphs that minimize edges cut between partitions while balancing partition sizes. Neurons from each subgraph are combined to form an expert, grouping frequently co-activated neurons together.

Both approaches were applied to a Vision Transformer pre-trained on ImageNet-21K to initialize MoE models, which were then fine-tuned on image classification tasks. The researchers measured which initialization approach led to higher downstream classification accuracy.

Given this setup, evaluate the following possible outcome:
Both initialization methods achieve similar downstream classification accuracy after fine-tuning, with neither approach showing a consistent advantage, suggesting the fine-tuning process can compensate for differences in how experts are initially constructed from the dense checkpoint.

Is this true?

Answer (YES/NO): NO